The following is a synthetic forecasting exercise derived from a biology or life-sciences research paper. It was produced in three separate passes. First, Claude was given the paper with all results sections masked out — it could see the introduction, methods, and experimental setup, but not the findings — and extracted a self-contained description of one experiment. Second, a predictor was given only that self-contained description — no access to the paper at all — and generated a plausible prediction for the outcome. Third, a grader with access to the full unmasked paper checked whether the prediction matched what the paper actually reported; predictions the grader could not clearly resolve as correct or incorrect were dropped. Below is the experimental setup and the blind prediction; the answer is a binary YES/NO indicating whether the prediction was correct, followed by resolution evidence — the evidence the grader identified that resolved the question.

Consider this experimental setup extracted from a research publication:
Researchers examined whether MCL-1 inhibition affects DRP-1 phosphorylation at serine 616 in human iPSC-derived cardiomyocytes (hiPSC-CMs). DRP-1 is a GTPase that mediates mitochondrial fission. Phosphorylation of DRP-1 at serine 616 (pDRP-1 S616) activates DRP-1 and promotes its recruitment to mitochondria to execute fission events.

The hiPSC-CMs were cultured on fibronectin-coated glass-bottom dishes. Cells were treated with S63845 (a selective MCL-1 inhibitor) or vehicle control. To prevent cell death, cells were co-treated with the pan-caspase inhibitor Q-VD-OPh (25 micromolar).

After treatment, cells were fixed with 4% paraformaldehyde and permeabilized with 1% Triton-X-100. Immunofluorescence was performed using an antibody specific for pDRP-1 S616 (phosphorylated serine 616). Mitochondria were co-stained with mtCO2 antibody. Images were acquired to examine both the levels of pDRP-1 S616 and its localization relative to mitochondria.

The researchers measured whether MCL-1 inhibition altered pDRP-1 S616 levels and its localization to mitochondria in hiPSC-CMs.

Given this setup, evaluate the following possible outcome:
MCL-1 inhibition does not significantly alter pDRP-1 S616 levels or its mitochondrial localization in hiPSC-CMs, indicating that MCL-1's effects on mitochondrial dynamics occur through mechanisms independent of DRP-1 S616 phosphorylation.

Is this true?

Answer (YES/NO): NO